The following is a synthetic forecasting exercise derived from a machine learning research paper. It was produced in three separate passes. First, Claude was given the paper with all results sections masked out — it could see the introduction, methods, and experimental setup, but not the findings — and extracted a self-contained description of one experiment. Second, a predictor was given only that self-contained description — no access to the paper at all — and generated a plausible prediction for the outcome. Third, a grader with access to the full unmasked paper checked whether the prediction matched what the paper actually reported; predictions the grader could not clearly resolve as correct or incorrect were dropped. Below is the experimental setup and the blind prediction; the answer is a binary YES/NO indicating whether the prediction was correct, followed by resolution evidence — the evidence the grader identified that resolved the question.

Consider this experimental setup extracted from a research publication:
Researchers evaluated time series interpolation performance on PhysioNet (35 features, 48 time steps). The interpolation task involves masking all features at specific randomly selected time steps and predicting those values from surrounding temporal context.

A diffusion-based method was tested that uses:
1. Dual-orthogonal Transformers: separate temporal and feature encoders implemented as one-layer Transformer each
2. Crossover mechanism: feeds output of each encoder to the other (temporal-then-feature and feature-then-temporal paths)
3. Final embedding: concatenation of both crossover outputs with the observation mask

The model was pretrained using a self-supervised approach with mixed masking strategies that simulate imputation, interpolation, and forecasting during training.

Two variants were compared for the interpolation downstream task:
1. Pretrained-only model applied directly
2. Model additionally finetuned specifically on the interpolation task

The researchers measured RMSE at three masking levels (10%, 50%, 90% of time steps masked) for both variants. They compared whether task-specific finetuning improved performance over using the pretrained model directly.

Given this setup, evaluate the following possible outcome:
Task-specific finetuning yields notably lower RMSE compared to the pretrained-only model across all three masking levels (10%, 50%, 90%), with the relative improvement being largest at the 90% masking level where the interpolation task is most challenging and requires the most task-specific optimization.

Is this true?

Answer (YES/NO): NO